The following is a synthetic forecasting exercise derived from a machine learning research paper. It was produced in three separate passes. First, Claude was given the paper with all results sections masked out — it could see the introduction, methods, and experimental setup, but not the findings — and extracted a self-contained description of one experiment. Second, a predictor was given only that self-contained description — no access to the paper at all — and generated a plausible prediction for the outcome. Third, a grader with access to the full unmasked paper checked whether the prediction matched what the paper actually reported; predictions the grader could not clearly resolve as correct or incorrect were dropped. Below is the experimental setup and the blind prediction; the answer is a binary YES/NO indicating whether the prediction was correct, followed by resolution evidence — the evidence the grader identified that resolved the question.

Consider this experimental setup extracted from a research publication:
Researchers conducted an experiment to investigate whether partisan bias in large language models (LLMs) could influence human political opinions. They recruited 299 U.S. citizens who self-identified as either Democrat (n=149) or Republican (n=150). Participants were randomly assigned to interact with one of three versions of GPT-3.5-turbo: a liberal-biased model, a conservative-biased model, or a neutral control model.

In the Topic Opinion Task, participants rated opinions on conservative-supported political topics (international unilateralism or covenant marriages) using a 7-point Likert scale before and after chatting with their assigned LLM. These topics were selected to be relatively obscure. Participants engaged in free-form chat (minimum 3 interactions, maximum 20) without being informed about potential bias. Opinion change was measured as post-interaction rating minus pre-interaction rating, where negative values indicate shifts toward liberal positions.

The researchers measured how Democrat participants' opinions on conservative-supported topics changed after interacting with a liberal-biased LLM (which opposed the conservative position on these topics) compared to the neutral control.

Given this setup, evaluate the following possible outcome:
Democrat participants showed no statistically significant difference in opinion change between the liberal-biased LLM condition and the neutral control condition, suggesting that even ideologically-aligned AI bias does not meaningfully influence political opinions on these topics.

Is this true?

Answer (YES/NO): NO